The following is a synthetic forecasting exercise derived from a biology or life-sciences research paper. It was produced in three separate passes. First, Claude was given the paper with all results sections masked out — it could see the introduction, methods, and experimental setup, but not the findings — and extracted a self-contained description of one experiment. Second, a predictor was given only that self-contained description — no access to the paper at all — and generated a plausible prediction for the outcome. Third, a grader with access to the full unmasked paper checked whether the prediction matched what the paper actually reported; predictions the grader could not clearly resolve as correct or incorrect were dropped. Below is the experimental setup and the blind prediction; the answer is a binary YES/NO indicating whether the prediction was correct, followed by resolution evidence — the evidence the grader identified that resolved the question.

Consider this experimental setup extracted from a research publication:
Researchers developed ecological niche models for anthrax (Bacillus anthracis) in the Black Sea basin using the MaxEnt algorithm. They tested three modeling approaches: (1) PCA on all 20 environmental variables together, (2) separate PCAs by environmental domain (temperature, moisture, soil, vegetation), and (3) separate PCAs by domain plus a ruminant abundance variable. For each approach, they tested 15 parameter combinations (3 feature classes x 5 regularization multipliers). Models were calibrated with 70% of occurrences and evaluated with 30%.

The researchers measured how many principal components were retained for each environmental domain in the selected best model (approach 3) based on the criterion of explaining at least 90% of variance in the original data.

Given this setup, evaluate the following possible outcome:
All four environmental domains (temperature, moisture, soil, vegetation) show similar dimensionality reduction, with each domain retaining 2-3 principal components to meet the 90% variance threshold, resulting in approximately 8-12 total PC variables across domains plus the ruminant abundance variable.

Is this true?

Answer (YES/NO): NO